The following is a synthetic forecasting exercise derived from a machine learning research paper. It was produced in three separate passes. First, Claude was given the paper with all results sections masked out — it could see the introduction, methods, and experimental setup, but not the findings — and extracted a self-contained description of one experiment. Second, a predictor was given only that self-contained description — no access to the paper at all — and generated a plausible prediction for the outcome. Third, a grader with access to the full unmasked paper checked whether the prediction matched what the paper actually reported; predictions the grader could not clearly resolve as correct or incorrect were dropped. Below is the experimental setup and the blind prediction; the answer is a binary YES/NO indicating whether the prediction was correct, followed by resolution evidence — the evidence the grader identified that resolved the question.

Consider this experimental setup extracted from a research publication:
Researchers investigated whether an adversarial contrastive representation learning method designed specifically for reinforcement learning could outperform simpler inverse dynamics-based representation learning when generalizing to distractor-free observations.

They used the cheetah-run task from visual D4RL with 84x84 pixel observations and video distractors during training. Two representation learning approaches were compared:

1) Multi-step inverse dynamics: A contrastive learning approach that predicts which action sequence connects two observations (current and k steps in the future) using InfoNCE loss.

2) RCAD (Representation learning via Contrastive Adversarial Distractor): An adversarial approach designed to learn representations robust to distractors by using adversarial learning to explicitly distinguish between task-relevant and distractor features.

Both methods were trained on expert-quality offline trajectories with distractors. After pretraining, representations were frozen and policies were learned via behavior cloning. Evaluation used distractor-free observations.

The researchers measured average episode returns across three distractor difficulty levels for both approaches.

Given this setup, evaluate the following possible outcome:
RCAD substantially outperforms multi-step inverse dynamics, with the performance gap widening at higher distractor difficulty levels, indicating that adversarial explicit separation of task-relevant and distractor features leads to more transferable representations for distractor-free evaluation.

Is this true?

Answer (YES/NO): NO